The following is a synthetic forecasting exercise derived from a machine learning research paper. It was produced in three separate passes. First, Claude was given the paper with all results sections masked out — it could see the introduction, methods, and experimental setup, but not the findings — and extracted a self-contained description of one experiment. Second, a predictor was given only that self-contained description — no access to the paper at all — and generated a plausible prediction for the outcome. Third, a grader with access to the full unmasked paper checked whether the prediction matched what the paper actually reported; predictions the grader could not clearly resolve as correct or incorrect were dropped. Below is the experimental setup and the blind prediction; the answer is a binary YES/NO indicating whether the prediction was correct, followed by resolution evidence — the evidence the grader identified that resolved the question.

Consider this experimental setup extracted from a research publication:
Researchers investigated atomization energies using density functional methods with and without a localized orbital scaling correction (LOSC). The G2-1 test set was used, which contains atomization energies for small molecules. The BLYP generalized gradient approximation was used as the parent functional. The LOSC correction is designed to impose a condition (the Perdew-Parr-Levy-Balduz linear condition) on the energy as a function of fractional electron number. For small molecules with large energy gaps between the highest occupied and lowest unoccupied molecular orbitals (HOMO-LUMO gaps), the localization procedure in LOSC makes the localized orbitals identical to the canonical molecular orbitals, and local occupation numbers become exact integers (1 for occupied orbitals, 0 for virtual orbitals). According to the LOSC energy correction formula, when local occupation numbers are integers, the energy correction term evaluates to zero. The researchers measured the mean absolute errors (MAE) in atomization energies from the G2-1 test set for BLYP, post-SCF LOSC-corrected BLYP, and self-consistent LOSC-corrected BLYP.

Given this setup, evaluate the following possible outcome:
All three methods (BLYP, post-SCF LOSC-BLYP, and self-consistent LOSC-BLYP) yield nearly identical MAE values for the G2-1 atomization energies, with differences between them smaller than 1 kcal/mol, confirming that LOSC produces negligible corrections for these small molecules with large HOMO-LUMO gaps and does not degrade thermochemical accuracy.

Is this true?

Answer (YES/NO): YES